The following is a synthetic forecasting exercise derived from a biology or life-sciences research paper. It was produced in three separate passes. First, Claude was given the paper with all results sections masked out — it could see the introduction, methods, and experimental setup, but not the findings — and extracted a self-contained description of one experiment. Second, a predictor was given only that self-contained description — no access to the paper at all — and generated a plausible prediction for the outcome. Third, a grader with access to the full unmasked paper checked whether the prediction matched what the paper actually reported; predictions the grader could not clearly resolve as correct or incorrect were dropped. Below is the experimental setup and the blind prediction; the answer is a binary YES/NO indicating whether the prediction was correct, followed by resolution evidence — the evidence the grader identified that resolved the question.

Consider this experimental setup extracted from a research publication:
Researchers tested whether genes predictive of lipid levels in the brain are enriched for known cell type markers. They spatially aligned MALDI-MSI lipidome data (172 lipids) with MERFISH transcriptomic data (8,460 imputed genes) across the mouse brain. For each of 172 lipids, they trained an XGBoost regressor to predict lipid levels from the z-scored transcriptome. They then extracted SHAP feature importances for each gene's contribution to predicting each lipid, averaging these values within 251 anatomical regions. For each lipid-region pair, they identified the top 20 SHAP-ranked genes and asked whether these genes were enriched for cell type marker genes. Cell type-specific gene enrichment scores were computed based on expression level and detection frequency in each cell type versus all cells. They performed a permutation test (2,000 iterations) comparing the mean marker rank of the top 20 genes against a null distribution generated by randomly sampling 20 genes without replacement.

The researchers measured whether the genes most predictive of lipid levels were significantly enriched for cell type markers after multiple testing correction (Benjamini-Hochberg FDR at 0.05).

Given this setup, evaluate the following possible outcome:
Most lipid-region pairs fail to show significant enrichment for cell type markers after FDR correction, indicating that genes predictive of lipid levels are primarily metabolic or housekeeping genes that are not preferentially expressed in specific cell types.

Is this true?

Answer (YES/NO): NO